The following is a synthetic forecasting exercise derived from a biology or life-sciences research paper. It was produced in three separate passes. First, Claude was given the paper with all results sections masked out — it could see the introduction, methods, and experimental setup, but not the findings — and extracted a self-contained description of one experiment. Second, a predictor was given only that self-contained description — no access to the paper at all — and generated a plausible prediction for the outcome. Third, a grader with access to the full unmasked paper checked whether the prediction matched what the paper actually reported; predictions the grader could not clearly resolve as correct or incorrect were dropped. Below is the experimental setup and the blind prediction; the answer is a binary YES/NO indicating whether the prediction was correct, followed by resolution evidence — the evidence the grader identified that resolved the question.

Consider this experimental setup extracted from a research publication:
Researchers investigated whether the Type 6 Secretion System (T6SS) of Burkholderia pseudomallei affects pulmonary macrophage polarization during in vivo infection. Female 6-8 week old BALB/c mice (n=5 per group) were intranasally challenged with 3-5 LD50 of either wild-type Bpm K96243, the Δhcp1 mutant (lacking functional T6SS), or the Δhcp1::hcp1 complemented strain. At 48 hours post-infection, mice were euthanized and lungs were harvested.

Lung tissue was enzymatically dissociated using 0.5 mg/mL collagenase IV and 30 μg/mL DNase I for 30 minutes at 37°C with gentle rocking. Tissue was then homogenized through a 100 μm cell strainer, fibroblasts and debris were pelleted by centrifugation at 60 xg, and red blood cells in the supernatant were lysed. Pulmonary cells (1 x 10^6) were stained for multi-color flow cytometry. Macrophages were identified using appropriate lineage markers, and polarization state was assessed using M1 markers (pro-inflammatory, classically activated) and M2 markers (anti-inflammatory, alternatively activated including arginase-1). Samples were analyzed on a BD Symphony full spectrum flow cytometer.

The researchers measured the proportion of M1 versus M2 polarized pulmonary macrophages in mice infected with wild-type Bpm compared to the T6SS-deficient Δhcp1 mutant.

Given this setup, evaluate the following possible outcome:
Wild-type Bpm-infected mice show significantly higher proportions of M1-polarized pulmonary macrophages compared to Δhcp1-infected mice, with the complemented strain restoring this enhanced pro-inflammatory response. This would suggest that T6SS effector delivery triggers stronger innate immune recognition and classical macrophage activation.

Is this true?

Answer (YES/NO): NO